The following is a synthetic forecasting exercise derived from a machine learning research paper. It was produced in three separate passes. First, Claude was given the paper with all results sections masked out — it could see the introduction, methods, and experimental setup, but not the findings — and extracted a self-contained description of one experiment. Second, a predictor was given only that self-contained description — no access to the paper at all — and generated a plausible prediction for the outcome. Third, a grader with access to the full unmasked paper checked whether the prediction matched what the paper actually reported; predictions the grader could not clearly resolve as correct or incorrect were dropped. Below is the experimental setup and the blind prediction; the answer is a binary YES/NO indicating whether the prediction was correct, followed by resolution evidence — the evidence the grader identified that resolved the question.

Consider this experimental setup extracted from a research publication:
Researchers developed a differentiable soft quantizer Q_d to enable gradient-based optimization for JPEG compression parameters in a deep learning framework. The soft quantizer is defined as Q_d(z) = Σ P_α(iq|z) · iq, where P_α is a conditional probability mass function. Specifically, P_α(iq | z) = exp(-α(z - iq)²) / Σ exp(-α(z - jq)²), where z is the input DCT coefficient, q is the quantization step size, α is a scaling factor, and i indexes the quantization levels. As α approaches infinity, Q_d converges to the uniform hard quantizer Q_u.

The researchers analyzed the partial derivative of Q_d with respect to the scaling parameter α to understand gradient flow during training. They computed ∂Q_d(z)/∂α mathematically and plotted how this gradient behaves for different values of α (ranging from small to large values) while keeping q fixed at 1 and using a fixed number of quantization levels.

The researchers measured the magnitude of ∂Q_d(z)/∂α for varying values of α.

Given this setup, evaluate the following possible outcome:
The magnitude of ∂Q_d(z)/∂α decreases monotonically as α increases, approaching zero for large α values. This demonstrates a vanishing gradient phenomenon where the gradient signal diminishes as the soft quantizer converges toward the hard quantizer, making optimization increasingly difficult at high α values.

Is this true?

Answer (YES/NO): YES